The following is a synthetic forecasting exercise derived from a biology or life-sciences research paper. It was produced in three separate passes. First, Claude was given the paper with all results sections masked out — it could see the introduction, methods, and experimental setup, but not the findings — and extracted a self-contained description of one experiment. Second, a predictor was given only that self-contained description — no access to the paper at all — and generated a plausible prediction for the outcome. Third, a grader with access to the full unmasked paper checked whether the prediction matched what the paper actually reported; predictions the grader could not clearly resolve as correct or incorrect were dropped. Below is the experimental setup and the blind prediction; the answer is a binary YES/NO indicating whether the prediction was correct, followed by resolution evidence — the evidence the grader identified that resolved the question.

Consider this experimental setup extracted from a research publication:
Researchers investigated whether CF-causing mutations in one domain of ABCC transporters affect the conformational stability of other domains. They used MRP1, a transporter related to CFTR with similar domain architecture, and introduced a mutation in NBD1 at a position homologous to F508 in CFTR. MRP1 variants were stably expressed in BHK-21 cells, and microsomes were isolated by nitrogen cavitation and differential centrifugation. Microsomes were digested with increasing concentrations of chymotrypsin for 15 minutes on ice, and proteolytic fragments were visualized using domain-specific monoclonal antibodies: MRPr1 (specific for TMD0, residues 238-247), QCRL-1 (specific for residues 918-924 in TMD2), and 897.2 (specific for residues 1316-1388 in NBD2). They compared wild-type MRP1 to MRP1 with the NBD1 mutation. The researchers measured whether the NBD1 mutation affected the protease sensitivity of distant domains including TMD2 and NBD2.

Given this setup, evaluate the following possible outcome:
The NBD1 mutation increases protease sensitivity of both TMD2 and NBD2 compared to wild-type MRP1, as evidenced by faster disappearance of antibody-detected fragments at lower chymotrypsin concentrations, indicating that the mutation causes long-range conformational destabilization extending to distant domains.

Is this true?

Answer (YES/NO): YES